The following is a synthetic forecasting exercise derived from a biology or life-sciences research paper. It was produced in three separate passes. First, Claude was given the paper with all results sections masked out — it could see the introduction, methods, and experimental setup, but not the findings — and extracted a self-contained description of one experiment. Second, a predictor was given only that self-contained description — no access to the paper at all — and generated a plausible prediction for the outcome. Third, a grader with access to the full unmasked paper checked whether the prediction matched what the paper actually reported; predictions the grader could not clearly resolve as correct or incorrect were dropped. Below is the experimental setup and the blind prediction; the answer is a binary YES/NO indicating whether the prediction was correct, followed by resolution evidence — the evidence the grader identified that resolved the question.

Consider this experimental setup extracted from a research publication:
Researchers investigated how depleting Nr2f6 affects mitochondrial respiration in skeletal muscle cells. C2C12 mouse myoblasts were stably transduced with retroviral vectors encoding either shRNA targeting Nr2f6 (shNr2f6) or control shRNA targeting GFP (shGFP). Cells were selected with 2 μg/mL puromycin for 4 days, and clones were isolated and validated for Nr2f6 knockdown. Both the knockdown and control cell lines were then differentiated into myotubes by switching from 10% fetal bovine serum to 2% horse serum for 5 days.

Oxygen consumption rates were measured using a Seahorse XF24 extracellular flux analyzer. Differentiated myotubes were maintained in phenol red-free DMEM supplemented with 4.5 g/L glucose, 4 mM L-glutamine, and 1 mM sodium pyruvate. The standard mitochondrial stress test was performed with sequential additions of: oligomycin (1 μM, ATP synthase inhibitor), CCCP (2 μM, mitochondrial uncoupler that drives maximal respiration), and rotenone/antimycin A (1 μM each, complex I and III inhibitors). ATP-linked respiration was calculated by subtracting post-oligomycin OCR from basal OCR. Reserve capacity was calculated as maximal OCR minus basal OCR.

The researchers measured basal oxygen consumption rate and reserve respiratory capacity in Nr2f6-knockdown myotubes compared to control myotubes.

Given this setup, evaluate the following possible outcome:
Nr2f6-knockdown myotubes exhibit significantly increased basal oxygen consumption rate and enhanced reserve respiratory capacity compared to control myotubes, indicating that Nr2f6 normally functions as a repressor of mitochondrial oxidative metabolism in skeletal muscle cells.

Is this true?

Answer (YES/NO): NO